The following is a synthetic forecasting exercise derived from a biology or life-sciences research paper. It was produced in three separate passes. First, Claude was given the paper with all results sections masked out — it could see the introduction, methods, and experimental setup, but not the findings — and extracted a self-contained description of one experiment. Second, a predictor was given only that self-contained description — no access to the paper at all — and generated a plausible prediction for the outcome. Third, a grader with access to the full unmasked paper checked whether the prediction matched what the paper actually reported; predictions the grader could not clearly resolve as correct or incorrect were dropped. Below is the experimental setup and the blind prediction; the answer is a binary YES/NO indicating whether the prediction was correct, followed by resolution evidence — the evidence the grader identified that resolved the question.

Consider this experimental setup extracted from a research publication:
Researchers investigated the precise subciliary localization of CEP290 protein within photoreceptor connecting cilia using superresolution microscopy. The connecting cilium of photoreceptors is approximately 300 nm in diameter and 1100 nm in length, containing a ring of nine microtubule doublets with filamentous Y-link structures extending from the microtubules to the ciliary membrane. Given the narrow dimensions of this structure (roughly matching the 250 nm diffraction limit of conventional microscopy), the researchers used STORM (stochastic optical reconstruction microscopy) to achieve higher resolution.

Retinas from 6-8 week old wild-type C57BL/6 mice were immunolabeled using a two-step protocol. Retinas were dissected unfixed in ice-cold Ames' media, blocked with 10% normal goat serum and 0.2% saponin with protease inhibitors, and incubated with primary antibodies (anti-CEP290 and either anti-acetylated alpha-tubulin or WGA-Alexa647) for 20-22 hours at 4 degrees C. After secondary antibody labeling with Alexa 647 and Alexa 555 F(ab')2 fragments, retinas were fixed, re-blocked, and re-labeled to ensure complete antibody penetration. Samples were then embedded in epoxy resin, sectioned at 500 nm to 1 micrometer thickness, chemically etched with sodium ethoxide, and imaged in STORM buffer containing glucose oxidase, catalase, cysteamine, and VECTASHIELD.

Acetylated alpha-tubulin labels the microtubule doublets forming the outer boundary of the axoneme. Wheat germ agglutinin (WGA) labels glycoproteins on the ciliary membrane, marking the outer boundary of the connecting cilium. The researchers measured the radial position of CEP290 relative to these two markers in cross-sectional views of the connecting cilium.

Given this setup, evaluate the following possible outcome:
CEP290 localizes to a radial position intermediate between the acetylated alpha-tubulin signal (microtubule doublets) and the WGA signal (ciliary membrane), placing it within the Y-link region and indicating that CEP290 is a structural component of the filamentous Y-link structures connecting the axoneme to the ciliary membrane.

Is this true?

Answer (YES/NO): NO